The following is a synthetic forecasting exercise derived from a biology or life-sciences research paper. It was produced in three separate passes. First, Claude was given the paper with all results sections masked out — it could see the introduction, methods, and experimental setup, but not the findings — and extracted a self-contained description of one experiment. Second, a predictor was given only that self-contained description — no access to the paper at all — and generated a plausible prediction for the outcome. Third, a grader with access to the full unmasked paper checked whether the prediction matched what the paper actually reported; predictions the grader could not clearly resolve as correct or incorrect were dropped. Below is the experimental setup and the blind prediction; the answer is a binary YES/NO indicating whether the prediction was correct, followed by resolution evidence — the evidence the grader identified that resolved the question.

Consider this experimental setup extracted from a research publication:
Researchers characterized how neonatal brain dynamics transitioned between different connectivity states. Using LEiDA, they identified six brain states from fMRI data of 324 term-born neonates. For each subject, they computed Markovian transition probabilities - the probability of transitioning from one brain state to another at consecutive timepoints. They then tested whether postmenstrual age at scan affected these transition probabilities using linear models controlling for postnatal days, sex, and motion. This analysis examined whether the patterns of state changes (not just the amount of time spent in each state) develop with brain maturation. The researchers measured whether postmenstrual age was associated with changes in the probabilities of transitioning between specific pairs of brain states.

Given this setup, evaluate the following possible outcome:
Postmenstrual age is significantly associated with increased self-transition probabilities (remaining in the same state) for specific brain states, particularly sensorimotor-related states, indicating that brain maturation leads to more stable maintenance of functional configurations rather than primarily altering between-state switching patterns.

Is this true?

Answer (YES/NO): NO